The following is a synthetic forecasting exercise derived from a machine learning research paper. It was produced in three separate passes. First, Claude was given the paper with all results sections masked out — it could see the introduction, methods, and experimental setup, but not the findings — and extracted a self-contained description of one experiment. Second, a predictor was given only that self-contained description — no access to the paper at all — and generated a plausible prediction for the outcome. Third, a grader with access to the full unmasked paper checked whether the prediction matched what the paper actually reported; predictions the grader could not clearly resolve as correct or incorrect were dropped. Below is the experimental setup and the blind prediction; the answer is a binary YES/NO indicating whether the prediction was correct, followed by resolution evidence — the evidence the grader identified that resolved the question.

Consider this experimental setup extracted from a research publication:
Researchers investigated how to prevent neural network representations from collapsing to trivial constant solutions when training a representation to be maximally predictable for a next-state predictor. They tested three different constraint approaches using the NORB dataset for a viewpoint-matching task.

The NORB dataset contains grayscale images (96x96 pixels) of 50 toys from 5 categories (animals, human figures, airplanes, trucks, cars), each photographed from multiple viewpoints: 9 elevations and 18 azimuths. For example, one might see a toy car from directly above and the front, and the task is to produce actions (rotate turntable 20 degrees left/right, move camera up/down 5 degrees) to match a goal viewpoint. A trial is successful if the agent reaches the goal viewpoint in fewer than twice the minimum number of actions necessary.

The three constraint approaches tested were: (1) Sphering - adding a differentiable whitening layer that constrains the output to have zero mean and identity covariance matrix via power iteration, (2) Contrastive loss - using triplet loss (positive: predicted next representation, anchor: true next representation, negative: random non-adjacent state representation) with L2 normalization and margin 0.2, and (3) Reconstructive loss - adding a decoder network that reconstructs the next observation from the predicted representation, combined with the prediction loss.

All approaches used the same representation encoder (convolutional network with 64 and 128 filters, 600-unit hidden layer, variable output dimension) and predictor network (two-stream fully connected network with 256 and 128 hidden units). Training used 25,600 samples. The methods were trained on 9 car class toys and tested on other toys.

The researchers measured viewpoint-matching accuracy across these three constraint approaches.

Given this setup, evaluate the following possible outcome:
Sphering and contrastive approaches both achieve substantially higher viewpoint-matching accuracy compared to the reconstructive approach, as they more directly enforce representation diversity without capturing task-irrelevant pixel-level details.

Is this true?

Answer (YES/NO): NO